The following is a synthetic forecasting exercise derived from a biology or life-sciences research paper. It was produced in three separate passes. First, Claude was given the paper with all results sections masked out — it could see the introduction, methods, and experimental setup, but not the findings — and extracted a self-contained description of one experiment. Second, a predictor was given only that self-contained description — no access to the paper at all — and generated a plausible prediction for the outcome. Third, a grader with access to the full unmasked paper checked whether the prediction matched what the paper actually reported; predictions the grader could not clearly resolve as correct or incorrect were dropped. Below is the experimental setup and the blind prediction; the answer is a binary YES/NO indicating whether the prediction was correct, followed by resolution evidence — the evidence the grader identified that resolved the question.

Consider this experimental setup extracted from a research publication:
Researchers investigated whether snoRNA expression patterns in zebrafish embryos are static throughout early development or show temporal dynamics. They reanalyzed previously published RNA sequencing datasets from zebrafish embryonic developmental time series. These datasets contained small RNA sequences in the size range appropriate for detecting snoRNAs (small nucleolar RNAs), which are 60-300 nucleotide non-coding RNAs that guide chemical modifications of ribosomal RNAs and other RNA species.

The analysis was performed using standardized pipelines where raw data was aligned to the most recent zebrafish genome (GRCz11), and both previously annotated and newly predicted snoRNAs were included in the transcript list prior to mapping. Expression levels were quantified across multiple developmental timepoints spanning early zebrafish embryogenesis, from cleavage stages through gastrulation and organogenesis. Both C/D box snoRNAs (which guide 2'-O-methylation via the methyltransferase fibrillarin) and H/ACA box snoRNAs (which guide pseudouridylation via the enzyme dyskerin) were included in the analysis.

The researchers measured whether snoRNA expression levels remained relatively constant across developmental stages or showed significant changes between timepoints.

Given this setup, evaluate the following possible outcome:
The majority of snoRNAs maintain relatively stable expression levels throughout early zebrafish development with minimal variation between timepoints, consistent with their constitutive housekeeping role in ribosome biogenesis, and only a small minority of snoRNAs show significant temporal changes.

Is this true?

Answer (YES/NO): YES